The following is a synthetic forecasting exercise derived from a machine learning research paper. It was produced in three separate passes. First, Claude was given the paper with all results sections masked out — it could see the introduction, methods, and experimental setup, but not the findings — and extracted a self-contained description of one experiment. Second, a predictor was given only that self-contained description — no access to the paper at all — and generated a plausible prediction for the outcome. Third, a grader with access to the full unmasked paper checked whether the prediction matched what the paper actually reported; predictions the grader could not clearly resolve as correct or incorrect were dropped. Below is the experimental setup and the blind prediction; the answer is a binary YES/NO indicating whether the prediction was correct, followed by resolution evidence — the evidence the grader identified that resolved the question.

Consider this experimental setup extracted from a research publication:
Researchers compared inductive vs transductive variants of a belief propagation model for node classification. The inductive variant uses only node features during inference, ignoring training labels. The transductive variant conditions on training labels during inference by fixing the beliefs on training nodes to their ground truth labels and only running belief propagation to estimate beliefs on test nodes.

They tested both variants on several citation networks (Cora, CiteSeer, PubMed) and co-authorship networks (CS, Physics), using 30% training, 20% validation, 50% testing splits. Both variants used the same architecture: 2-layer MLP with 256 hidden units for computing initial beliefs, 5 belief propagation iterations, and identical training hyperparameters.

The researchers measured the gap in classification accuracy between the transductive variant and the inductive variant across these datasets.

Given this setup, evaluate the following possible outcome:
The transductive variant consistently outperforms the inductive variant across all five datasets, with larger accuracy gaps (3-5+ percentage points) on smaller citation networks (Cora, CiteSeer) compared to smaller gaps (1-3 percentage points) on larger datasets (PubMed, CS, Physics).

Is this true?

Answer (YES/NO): NO